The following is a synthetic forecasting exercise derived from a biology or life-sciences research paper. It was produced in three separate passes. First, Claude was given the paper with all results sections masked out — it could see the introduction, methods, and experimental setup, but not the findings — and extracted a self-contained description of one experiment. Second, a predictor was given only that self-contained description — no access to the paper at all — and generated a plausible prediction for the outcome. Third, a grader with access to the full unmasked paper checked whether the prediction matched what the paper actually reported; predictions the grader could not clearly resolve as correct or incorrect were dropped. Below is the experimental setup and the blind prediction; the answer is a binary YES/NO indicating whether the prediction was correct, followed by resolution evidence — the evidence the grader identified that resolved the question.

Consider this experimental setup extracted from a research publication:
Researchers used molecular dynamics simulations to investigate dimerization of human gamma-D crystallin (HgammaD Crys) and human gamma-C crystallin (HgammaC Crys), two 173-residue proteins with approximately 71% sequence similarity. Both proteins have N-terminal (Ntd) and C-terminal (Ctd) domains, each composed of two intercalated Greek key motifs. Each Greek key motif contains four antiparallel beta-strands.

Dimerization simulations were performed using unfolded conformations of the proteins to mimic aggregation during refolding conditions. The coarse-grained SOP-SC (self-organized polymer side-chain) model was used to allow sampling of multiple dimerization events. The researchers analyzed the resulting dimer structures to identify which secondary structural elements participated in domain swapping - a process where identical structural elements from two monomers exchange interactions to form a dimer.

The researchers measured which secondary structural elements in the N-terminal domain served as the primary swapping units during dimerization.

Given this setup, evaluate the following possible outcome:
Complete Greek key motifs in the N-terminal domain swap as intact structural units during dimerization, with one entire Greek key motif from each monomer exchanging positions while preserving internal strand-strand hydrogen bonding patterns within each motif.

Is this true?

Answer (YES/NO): NO